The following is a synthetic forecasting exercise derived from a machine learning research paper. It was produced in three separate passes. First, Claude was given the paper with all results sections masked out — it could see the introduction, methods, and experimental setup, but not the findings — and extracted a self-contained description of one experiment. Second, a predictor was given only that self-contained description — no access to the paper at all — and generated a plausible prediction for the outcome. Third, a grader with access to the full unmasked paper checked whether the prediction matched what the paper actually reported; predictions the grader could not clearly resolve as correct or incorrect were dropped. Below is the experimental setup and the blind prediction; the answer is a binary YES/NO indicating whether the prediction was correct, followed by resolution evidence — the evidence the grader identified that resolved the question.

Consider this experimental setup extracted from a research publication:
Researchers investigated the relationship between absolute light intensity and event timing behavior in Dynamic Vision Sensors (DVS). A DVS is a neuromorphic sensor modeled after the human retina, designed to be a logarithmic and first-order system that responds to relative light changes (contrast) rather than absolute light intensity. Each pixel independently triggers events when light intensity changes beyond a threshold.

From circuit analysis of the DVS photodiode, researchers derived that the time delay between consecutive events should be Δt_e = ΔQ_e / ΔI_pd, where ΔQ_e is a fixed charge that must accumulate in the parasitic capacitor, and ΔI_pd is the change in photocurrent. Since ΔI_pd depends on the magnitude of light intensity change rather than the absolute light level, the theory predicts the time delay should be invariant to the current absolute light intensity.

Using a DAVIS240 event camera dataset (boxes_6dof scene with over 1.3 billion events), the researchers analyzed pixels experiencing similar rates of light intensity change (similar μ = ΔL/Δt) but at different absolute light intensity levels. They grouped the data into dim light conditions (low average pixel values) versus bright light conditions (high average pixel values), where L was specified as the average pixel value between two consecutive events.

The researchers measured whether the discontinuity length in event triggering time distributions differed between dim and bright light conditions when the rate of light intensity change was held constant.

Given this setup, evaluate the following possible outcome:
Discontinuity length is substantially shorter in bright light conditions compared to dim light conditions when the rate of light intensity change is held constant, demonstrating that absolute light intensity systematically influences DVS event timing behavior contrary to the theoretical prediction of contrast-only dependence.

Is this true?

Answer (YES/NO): NO